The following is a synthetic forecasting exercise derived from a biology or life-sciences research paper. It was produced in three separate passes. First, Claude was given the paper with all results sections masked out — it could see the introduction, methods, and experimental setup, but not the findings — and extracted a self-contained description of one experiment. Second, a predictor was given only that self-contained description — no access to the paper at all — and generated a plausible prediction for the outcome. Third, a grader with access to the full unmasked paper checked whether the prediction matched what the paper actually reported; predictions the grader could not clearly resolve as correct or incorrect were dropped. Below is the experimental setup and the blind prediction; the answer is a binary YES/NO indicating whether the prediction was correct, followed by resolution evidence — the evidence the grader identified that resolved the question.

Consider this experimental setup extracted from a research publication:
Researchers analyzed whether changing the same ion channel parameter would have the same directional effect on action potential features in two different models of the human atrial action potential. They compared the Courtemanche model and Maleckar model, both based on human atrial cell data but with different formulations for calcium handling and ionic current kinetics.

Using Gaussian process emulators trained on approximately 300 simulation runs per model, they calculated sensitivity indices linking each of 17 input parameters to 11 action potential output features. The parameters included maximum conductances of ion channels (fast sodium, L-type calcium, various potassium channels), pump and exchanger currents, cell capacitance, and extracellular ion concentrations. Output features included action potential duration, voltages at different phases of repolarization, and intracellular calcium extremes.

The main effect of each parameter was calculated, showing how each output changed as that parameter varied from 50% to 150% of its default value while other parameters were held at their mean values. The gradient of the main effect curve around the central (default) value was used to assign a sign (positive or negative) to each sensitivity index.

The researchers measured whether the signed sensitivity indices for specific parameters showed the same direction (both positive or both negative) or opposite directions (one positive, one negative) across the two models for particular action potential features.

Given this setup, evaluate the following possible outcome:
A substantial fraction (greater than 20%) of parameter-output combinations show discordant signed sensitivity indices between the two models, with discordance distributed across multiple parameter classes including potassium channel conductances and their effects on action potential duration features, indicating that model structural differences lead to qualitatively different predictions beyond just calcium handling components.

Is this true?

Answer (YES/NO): NO